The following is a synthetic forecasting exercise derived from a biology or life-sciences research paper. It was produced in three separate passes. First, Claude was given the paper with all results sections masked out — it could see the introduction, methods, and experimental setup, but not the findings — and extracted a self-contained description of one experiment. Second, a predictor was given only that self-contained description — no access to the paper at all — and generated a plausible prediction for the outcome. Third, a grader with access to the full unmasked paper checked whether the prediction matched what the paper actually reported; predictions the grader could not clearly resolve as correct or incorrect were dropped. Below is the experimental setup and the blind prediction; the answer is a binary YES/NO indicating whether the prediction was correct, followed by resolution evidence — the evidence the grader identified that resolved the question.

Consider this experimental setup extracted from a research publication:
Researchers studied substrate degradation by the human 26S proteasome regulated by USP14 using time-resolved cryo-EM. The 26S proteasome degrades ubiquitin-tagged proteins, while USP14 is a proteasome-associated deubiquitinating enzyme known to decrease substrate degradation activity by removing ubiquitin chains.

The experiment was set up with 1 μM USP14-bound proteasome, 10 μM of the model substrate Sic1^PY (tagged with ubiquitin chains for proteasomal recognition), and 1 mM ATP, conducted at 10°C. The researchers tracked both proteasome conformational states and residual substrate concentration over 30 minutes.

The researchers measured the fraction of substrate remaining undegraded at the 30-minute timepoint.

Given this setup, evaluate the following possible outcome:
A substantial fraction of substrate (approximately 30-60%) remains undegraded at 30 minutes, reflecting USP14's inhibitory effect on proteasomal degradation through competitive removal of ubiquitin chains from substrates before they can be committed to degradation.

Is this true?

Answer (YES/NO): NO